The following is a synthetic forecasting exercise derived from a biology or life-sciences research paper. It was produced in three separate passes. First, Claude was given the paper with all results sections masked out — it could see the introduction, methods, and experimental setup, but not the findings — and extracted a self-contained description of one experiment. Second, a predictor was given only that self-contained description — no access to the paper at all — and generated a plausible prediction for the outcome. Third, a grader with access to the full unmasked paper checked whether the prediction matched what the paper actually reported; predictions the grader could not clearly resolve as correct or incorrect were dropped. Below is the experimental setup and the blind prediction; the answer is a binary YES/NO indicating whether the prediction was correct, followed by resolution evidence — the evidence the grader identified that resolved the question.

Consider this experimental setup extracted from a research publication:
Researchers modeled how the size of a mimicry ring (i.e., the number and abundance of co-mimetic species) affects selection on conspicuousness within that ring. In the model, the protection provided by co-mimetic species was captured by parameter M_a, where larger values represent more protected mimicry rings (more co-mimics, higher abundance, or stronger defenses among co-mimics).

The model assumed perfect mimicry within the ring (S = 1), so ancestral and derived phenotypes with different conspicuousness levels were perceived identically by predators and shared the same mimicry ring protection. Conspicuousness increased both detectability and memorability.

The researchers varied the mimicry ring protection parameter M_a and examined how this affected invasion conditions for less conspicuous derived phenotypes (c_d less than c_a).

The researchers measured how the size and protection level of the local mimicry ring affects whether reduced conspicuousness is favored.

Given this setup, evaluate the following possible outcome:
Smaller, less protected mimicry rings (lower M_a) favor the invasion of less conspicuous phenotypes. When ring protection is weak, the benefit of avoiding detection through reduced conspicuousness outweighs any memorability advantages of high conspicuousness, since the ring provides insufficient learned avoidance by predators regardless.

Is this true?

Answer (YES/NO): NO